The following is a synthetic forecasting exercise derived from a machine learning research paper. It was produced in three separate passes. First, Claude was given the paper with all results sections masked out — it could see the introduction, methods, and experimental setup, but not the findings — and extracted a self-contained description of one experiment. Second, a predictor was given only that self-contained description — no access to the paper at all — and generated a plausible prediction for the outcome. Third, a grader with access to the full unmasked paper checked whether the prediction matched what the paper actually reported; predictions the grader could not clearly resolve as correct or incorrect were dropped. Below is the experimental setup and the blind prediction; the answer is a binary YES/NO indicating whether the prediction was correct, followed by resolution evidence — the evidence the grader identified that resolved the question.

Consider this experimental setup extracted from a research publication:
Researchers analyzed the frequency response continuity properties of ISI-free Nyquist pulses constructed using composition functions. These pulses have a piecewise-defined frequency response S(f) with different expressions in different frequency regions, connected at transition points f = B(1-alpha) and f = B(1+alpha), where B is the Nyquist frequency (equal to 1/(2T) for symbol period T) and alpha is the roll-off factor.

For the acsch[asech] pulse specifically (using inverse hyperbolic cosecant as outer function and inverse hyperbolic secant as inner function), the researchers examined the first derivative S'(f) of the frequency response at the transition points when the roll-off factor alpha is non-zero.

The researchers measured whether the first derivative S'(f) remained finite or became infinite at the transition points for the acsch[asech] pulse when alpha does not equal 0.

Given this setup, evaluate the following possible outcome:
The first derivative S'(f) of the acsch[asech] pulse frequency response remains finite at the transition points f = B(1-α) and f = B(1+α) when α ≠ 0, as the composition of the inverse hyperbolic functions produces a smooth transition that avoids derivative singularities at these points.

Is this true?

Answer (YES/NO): NO